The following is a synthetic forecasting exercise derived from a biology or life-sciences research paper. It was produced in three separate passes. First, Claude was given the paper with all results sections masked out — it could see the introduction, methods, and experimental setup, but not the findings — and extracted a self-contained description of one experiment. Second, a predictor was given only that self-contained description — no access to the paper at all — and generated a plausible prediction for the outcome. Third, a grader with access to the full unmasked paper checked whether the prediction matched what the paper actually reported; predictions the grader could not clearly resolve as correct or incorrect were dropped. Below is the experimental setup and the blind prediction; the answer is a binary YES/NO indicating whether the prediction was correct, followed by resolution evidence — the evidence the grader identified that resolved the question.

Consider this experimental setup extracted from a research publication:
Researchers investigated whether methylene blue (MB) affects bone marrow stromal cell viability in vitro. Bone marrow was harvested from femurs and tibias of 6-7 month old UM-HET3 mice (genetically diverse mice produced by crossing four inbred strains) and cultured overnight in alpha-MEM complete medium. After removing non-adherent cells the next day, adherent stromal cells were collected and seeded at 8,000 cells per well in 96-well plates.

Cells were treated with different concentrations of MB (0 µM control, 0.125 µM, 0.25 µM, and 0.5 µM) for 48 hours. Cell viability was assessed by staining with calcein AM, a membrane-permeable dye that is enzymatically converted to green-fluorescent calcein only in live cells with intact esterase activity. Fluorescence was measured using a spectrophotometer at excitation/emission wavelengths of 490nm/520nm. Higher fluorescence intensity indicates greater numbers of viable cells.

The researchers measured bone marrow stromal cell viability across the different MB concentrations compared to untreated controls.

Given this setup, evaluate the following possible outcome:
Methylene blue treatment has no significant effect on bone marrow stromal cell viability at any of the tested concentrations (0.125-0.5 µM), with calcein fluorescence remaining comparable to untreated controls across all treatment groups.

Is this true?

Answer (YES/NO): YES